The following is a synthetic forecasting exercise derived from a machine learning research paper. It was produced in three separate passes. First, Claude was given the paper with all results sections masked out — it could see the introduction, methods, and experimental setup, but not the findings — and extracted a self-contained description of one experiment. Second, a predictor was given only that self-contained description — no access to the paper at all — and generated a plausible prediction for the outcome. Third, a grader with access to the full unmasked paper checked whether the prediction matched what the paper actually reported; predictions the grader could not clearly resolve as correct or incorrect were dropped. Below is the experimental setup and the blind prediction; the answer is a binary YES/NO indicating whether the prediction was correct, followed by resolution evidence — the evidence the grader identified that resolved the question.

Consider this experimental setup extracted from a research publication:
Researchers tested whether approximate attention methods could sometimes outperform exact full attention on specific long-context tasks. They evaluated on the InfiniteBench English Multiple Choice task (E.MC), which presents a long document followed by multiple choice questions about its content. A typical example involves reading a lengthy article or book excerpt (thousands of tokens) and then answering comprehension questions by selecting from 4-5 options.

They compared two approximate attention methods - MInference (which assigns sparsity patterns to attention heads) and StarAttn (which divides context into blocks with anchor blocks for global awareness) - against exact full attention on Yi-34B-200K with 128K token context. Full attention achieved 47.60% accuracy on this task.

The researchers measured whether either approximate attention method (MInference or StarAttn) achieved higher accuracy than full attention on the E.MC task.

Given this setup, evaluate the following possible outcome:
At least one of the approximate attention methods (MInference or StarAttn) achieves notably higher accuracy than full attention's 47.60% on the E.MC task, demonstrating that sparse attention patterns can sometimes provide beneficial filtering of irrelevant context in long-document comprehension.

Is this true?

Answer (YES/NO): YES